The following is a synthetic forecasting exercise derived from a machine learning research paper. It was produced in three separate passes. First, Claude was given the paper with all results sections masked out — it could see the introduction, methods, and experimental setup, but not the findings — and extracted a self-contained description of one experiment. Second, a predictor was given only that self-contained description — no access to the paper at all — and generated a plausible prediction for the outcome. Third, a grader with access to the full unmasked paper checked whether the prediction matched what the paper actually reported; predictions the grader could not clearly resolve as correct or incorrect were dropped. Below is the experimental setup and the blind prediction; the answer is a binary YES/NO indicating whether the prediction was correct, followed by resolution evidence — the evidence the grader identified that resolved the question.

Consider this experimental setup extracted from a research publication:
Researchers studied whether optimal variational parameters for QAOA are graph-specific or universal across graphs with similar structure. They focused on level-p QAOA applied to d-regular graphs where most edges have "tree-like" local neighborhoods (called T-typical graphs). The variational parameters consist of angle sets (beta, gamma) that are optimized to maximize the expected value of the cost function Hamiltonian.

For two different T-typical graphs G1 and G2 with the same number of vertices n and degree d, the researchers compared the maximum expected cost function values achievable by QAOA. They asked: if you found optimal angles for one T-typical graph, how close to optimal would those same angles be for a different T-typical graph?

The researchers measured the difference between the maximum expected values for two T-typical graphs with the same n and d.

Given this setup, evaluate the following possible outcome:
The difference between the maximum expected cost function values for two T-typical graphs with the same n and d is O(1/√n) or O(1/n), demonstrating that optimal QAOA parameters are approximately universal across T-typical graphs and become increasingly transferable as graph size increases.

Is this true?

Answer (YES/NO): NO